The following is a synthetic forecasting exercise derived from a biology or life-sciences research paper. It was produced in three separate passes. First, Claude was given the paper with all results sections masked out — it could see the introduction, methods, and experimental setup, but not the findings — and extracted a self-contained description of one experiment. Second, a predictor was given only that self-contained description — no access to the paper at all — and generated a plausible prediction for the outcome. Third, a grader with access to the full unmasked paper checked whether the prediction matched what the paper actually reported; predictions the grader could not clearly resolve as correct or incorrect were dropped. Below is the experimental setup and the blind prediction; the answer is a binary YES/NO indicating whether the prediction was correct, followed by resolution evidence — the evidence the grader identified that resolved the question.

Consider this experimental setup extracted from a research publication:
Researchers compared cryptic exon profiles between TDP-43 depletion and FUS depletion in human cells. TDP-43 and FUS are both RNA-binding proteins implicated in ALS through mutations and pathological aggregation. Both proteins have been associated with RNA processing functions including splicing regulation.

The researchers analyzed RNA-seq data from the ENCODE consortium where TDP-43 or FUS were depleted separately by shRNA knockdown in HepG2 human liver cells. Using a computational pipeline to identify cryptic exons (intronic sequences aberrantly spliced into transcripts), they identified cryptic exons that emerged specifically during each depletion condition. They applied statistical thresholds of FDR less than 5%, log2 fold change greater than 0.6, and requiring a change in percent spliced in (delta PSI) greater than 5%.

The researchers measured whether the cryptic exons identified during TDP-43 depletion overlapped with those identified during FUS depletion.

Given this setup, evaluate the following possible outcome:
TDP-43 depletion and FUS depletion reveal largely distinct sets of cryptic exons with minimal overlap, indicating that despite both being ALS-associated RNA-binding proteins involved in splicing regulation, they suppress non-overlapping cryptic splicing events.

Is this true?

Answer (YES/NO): YES